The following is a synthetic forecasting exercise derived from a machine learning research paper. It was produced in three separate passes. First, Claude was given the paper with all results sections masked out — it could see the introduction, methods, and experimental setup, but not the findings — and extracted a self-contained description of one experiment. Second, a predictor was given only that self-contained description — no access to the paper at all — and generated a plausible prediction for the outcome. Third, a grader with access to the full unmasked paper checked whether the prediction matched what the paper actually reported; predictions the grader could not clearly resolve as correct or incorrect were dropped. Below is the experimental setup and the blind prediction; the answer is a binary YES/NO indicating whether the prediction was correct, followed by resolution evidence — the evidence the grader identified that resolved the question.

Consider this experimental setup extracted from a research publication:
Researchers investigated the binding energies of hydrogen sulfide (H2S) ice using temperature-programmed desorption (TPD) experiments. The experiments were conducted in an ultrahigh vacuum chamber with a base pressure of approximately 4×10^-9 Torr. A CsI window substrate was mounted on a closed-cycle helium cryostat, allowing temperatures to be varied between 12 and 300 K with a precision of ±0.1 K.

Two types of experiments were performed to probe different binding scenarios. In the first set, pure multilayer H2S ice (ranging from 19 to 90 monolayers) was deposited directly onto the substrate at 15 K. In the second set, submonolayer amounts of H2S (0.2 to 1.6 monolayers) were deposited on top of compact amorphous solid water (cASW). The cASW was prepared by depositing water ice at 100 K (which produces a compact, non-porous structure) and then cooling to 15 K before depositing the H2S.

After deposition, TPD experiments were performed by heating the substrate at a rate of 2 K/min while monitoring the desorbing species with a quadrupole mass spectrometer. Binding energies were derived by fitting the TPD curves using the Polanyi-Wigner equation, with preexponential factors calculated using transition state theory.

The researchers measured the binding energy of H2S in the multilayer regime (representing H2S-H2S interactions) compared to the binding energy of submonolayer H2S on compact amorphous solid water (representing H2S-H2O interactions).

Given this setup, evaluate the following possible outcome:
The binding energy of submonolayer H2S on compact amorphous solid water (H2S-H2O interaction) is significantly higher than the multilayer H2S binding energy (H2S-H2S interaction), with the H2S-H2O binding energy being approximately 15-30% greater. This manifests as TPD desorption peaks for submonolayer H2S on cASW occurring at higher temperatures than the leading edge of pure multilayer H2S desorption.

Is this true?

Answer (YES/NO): NO